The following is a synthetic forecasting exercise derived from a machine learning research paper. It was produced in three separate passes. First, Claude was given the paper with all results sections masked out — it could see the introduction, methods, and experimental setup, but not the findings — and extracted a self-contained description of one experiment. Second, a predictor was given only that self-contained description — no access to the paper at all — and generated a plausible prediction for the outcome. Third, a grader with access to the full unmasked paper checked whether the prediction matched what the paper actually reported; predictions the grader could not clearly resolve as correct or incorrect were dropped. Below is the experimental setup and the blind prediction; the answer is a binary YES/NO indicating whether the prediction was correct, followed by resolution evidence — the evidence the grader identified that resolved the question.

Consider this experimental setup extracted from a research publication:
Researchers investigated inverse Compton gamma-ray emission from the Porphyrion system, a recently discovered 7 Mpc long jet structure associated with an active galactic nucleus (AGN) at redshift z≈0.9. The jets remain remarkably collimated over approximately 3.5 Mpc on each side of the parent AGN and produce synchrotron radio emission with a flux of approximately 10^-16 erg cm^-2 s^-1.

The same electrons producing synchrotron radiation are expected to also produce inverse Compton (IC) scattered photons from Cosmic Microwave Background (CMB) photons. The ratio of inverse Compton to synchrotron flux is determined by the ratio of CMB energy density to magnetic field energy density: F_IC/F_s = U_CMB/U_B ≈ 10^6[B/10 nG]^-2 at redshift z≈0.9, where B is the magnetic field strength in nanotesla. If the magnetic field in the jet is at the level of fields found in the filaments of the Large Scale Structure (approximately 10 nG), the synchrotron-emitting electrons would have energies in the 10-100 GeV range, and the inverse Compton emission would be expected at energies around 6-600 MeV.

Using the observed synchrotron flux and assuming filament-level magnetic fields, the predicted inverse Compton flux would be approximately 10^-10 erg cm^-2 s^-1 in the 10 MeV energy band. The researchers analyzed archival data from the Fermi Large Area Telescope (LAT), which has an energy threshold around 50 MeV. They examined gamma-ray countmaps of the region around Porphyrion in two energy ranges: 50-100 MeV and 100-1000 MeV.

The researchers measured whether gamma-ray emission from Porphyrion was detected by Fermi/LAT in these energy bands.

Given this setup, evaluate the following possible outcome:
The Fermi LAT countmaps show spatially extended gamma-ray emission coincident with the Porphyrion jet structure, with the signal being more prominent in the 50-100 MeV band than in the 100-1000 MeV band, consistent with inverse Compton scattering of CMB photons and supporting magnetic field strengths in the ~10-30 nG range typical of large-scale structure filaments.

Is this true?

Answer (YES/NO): NO